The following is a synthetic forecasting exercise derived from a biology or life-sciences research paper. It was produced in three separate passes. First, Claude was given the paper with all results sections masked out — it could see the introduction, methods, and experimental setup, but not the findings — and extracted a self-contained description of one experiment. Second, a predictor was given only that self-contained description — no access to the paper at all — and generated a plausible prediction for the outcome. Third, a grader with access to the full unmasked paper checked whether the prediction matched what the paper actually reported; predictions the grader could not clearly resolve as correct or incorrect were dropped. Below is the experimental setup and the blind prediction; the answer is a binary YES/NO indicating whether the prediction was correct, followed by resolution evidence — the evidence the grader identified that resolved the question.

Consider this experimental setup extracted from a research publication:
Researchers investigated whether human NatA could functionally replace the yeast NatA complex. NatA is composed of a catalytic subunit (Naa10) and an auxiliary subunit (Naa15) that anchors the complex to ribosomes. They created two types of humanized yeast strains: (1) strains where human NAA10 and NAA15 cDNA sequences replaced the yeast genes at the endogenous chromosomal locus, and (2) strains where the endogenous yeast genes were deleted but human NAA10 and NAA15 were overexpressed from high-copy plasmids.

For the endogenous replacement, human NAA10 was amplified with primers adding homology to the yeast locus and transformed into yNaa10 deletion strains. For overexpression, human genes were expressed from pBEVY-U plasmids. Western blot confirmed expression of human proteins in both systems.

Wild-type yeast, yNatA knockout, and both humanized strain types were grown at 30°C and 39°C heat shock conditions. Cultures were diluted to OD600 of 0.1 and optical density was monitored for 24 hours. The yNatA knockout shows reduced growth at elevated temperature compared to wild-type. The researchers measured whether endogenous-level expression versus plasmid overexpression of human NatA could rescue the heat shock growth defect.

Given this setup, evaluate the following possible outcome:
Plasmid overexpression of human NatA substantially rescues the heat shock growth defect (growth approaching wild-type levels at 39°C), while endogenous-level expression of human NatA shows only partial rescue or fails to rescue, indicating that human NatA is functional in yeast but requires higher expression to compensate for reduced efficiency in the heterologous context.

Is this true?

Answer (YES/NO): YES